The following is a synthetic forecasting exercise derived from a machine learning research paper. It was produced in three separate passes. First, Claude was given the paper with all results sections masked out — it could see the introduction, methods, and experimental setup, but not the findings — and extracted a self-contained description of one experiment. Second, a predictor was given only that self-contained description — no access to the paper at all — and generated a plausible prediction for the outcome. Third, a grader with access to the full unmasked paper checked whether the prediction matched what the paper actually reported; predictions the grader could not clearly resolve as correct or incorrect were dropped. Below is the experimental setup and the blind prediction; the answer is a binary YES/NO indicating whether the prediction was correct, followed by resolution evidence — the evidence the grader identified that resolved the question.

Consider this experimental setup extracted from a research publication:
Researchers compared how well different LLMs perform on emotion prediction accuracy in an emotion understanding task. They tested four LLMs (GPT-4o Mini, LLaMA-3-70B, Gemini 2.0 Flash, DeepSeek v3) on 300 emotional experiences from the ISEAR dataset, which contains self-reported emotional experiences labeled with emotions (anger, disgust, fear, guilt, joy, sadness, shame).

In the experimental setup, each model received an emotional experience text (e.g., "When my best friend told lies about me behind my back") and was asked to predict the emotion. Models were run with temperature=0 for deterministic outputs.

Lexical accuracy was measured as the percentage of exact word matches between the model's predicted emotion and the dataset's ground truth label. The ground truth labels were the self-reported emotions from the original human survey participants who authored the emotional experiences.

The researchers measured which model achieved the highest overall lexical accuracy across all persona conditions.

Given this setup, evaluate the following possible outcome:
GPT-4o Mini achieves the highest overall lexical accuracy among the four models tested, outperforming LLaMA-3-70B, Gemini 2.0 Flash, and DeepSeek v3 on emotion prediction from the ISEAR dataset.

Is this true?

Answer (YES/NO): YES